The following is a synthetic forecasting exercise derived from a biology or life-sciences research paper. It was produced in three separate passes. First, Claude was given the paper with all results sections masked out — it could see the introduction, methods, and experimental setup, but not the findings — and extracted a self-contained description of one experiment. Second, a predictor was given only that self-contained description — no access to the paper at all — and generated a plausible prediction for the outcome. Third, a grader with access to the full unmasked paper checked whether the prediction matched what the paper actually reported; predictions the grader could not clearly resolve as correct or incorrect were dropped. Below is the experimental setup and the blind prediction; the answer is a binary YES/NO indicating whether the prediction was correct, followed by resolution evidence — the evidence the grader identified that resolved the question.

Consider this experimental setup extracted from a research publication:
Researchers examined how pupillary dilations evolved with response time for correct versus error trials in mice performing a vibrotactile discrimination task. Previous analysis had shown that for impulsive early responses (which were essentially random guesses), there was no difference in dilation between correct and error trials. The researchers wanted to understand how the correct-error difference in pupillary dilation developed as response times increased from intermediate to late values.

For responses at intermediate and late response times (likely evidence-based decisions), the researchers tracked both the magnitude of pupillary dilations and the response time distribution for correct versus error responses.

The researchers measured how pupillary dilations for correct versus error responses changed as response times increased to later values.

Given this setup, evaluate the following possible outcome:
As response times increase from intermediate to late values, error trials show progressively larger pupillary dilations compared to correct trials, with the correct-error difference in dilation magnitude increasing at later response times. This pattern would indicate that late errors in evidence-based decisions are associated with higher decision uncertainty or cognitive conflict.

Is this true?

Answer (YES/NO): NO